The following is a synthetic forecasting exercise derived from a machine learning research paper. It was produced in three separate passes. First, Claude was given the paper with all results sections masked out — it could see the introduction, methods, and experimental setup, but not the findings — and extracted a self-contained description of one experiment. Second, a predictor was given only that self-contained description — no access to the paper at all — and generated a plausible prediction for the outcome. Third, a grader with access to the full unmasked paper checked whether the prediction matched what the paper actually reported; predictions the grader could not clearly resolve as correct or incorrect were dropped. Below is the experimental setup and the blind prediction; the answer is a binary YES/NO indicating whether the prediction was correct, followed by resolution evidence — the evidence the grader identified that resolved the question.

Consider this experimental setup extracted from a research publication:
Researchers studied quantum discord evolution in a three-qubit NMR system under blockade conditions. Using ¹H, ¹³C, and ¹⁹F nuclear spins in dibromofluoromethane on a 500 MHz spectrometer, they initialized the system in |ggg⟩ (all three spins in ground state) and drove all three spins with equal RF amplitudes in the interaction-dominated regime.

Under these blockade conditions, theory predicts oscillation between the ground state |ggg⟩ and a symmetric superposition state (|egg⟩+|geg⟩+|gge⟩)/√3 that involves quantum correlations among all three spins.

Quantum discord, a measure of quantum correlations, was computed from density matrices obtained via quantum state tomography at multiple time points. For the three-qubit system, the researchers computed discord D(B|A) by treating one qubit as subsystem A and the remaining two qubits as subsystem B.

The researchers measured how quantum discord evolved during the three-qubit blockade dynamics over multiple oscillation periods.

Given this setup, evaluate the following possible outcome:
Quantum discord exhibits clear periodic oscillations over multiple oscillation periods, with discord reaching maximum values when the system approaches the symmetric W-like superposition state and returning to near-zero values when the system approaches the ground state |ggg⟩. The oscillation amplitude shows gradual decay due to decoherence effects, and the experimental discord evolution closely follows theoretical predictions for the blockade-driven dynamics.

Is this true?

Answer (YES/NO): YES